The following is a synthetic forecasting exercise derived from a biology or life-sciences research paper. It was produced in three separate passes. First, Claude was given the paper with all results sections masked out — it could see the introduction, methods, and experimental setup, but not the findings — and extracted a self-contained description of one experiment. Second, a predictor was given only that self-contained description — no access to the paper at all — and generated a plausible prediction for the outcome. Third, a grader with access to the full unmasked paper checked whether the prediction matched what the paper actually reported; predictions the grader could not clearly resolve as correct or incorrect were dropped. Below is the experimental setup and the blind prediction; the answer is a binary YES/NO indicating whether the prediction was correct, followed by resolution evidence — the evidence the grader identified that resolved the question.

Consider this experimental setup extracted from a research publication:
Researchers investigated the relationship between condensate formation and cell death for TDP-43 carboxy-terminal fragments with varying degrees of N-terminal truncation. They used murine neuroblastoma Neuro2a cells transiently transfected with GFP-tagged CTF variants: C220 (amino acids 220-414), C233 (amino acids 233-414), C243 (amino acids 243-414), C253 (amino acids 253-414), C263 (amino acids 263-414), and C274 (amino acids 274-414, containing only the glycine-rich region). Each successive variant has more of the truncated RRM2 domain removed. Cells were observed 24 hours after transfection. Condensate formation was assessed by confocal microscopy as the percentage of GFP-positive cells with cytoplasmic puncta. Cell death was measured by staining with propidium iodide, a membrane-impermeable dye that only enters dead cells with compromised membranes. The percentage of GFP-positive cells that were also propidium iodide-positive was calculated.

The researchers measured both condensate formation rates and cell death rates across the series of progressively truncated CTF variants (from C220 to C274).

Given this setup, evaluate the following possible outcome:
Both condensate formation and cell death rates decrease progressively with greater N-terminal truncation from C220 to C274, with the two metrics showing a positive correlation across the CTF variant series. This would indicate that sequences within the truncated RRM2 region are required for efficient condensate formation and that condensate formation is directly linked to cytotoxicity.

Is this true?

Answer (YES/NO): NO